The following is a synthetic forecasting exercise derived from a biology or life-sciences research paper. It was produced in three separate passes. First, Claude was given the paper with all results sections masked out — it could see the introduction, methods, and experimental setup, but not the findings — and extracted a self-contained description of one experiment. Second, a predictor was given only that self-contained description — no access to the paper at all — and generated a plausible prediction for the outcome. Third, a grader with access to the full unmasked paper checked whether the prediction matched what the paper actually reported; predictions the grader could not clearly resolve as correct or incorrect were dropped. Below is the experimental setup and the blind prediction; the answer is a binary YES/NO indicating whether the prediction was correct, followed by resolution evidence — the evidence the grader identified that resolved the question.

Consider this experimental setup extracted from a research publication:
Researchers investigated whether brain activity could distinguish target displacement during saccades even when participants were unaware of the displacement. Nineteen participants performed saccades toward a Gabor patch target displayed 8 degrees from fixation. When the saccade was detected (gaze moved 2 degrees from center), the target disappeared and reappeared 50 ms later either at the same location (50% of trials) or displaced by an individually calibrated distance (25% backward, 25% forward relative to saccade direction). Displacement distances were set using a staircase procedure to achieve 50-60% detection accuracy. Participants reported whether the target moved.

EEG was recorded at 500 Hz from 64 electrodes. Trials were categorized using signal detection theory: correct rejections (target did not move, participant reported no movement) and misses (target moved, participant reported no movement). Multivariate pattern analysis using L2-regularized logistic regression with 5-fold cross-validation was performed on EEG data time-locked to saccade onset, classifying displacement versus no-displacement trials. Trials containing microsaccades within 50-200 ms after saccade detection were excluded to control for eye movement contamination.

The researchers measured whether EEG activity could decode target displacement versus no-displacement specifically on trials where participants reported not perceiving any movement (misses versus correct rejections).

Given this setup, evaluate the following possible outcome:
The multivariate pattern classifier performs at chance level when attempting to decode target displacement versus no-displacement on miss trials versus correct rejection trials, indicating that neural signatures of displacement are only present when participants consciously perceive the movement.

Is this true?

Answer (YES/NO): NO